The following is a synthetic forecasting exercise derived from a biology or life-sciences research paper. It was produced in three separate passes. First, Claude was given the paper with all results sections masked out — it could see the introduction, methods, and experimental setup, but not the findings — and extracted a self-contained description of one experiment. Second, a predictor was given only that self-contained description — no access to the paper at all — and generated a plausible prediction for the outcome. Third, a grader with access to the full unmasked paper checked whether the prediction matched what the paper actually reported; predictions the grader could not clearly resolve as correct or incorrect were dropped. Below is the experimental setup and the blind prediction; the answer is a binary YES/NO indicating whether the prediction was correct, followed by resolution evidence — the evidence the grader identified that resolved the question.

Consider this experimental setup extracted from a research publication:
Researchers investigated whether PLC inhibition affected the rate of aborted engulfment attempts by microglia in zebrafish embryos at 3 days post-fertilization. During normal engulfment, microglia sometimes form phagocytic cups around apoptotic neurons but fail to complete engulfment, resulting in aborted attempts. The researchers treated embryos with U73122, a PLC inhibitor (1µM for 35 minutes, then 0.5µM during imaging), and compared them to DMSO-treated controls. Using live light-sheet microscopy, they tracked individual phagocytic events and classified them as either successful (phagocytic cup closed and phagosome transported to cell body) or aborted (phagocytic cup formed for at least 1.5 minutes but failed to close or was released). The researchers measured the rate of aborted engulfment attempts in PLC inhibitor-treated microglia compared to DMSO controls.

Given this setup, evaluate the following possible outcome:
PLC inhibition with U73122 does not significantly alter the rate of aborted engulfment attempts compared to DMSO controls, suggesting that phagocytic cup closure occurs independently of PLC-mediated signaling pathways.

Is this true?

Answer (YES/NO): NO